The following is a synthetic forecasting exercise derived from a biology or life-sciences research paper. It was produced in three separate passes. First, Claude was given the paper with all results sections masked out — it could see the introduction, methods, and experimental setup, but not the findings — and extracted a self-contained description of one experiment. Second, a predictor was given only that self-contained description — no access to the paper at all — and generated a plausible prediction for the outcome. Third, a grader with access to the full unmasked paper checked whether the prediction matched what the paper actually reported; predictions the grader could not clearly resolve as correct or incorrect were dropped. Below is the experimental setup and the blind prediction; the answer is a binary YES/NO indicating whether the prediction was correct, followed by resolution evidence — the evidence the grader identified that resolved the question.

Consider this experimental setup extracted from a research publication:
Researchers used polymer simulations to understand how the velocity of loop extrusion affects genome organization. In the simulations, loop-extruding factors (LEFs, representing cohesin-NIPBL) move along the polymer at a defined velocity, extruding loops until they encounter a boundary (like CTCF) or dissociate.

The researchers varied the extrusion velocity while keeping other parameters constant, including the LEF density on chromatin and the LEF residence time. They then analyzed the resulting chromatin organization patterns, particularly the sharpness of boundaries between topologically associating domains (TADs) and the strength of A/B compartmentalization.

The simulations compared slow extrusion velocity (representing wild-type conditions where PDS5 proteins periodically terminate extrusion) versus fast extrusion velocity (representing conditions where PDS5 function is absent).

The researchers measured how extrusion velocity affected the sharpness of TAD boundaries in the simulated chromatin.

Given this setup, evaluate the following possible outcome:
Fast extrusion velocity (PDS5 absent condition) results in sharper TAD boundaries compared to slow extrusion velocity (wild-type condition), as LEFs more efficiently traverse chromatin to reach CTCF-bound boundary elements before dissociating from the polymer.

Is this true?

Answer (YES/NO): NO